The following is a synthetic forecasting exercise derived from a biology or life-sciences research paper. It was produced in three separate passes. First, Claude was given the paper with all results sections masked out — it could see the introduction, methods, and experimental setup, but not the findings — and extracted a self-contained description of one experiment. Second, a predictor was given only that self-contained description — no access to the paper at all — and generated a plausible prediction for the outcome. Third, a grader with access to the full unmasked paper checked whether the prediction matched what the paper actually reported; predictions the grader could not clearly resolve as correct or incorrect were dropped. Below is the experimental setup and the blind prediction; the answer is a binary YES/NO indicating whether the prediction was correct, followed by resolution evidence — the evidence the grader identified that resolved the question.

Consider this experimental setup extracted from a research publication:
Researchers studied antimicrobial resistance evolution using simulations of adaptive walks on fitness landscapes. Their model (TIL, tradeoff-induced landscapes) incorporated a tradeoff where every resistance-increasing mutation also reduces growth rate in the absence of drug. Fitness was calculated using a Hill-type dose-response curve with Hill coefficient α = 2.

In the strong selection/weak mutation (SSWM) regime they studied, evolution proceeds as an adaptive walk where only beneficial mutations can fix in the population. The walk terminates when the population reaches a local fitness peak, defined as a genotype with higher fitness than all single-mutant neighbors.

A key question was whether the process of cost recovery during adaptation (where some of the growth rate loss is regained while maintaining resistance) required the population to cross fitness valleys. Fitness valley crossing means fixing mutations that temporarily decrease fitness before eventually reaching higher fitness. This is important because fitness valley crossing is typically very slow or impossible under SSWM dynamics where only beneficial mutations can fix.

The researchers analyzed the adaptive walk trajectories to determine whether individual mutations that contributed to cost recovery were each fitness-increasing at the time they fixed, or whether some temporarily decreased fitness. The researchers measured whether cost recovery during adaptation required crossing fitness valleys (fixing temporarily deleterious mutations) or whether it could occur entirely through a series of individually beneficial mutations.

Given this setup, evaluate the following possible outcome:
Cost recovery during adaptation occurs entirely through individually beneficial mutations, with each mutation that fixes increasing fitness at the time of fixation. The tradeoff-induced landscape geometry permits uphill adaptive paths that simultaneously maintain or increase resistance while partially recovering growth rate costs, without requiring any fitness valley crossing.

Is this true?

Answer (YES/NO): YES